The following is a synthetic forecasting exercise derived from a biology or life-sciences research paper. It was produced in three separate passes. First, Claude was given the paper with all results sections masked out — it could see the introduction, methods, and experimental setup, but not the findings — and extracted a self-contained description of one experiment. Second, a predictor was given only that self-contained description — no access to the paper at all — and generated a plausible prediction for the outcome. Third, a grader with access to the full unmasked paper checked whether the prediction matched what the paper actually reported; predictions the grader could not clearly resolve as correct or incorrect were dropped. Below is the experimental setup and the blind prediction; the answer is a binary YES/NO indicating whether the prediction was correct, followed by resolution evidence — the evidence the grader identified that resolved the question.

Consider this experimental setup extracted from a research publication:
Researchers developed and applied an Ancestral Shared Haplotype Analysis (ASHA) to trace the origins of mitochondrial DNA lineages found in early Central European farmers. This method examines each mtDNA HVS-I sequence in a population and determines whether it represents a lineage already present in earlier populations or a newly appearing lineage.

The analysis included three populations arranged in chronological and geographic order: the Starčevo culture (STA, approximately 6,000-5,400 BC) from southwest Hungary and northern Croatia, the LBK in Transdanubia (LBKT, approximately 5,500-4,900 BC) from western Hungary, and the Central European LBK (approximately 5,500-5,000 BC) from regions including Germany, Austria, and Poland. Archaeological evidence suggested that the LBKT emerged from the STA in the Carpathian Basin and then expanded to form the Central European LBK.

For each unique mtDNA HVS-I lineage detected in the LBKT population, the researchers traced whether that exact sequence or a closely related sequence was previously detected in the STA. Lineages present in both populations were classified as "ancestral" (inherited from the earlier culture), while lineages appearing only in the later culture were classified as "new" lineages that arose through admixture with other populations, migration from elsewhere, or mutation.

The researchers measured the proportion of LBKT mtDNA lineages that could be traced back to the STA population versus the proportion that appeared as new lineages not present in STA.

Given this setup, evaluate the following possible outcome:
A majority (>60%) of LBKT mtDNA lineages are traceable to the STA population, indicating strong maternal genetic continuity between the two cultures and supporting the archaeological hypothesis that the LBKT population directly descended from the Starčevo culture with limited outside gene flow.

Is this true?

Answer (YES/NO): YES